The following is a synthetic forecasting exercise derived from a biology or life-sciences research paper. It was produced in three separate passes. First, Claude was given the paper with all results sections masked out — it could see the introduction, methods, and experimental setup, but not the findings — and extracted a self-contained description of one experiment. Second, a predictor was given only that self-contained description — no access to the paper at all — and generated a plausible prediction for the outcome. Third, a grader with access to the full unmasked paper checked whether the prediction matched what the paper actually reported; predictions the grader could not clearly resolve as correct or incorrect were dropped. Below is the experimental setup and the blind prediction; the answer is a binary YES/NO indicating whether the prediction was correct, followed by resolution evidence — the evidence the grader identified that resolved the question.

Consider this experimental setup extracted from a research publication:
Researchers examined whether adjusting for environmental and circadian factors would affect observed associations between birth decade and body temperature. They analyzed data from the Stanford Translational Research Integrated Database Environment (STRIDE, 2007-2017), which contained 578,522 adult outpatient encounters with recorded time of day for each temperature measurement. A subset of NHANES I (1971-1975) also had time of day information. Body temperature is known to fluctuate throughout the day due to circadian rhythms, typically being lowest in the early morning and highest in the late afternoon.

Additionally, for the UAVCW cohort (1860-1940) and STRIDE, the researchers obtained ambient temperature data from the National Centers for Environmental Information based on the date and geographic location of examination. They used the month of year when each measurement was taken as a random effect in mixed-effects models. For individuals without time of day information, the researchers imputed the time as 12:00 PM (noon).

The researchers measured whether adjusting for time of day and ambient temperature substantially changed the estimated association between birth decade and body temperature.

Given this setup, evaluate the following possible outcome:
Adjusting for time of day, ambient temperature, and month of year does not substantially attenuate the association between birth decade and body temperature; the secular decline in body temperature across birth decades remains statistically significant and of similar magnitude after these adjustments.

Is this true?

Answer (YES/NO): YES